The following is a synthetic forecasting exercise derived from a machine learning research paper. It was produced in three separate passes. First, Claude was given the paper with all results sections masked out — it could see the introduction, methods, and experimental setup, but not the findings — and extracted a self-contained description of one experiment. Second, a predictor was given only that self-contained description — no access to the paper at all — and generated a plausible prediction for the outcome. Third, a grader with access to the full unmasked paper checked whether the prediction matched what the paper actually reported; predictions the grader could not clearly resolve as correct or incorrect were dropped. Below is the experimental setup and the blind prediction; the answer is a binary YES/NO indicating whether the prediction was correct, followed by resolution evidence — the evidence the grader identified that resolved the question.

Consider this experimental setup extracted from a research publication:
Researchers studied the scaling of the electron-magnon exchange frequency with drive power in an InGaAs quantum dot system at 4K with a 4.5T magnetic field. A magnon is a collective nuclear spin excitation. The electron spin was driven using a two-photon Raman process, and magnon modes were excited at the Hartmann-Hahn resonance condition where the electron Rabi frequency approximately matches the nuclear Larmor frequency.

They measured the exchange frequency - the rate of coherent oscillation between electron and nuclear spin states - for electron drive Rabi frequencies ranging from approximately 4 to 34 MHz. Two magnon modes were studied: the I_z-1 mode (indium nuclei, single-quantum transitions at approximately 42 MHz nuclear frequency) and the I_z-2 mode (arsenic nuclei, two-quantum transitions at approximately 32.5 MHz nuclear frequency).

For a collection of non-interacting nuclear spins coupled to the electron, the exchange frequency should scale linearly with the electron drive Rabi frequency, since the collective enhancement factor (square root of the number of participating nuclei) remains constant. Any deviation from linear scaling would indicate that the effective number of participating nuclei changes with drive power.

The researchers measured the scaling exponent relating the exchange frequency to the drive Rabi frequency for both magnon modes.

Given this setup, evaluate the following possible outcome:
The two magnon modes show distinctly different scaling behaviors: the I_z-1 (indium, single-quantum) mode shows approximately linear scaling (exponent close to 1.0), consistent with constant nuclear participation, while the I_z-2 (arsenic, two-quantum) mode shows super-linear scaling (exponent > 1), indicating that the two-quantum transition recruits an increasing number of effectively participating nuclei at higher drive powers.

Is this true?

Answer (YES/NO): NO